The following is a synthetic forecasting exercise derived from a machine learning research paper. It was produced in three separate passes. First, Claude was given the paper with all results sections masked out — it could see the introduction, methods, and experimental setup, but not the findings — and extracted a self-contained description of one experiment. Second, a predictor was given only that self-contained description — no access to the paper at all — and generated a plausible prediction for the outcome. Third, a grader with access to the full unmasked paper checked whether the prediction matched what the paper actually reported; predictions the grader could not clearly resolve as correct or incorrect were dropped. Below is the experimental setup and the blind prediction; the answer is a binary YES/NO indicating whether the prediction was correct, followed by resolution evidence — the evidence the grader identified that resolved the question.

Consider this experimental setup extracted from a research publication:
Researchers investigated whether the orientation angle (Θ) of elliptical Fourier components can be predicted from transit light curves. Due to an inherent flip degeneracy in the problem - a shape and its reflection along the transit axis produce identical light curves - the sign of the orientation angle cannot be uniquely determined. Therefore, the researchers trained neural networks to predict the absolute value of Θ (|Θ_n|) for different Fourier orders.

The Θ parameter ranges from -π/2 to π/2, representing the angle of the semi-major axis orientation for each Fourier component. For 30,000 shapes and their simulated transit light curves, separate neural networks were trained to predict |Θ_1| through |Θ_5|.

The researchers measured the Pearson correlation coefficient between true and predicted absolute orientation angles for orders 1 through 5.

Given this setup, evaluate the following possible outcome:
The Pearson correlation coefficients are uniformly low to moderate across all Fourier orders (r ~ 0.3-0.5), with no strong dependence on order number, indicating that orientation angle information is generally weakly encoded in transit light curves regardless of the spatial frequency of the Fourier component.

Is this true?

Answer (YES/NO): NO